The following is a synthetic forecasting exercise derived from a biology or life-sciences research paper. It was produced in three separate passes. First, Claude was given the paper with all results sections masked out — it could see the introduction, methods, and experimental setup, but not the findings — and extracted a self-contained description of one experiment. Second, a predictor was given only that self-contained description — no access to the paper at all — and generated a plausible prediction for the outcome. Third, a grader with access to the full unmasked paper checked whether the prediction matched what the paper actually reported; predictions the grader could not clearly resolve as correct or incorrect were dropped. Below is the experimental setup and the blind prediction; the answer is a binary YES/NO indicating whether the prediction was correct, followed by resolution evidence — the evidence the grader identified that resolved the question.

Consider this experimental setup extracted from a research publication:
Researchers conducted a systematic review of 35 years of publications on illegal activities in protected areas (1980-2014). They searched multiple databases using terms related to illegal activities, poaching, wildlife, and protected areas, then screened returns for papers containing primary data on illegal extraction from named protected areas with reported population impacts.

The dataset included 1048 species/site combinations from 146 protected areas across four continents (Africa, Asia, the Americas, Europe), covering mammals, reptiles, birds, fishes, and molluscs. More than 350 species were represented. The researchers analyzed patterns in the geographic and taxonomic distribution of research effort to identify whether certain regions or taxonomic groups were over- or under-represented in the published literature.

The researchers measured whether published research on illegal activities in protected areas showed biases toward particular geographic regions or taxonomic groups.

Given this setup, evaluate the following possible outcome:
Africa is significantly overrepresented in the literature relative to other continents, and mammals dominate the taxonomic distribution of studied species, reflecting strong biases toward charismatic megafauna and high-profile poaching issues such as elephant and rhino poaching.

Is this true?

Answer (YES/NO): YES